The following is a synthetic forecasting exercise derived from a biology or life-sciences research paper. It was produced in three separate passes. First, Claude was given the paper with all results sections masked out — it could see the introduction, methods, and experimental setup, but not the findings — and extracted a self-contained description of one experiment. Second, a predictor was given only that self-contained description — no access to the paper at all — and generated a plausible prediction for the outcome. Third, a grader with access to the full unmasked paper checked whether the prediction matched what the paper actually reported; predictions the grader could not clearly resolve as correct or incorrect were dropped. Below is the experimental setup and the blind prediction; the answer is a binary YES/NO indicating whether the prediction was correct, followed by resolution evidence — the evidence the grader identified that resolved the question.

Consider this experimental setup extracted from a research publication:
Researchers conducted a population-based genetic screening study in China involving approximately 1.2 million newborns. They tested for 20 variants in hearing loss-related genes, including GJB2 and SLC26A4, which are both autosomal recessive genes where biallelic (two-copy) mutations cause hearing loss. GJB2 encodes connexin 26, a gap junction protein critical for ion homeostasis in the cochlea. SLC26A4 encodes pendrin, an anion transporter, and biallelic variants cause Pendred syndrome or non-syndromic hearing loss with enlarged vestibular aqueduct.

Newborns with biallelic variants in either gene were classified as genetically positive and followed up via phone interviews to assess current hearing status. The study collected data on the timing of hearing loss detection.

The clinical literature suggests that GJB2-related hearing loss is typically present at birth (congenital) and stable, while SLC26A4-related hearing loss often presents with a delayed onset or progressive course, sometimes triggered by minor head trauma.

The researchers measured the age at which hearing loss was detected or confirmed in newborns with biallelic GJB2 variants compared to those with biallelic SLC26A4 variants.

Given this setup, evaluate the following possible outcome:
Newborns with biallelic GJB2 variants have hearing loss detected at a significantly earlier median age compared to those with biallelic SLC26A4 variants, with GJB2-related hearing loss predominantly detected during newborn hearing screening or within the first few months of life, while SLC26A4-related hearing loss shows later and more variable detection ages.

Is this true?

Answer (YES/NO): NO